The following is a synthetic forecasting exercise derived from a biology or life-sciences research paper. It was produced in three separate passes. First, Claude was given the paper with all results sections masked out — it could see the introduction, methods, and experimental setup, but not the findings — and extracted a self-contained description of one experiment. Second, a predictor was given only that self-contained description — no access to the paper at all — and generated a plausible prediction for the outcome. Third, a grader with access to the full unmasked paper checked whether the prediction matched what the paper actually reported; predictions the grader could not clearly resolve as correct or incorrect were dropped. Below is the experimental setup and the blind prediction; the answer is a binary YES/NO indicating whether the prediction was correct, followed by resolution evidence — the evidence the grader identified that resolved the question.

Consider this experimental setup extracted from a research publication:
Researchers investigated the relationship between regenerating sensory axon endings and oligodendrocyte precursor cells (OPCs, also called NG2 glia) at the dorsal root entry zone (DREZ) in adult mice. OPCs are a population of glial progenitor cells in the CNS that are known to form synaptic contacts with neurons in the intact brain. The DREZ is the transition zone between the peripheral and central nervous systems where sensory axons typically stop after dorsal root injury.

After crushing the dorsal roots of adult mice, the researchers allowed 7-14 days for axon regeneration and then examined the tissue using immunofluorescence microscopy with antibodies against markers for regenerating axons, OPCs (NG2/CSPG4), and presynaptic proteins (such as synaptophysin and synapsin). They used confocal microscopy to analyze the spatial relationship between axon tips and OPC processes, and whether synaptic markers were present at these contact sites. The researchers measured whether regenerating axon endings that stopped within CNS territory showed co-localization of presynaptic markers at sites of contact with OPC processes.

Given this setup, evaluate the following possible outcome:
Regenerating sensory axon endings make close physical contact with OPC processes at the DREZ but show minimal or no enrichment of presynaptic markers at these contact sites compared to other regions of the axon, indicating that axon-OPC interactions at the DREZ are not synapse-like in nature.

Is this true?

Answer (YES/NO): NO